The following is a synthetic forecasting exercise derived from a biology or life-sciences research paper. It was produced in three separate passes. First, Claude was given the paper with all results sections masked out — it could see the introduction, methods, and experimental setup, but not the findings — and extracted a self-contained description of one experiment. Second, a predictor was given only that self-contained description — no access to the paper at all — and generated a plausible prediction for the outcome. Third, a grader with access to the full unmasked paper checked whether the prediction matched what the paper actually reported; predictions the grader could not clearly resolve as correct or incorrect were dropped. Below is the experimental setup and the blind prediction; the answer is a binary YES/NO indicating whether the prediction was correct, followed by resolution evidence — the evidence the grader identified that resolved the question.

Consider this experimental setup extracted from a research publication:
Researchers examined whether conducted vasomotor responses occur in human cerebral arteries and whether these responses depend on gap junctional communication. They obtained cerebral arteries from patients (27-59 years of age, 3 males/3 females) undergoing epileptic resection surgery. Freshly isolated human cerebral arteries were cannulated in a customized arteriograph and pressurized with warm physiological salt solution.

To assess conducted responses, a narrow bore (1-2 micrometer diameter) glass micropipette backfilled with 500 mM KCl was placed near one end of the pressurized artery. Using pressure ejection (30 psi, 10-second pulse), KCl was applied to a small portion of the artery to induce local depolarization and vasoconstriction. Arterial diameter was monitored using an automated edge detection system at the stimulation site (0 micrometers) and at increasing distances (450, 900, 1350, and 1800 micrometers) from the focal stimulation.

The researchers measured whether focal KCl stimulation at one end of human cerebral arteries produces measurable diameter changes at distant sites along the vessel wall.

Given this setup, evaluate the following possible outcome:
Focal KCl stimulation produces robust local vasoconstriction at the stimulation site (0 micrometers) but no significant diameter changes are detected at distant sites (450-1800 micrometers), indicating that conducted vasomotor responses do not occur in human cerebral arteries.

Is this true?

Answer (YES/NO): NO